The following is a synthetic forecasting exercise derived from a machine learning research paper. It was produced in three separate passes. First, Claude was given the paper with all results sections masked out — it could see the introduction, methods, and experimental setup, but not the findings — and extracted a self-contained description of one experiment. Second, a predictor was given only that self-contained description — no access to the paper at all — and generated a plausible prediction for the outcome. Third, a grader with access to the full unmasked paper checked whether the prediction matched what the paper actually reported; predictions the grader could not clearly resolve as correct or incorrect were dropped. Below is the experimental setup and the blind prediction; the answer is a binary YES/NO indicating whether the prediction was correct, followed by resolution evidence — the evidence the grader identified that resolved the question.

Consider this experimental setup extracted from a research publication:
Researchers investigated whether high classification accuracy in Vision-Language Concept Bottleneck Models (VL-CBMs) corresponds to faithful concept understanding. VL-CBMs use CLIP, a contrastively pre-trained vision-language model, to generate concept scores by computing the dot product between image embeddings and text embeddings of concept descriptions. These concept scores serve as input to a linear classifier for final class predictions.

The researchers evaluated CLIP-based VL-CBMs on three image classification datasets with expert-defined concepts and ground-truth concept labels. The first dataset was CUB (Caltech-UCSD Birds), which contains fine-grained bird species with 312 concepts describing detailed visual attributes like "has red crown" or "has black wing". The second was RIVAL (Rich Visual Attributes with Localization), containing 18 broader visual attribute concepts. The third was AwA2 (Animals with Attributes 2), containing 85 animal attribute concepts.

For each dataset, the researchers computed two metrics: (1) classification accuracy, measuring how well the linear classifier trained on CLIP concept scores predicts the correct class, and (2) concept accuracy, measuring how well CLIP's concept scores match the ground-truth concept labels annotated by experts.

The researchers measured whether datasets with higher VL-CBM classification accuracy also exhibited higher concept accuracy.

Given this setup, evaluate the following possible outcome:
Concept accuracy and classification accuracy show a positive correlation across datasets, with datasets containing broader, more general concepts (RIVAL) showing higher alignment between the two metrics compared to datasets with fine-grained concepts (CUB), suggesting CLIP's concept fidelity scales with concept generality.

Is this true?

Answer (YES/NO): YES